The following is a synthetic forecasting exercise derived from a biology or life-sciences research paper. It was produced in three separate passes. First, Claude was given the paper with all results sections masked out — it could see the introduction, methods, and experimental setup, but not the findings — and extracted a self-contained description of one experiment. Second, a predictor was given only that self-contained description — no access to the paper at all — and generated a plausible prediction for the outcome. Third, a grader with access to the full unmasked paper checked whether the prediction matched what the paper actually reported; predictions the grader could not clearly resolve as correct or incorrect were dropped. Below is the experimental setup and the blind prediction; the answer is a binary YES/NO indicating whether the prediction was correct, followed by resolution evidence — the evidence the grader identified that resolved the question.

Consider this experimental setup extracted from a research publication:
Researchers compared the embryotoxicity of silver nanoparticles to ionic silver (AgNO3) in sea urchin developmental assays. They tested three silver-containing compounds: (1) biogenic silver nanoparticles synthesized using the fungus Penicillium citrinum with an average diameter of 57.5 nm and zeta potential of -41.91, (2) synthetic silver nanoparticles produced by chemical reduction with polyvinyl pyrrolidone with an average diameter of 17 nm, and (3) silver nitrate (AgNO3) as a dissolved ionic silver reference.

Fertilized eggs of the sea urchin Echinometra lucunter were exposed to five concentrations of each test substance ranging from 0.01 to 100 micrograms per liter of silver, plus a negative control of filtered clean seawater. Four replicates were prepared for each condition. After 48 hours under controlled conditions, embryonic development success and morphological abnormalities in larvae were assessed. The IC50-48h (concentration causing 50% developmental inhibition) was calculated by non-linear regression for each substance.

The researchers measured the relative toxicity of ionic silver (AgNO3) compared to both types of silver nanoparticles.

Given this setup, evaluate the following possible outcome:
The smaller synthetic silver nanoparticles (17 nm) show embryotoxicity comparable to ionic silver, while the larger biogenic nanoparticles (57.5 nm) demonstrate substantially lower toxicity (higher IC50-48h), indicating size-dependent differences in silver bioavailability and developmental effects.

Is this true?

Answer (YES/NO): NO